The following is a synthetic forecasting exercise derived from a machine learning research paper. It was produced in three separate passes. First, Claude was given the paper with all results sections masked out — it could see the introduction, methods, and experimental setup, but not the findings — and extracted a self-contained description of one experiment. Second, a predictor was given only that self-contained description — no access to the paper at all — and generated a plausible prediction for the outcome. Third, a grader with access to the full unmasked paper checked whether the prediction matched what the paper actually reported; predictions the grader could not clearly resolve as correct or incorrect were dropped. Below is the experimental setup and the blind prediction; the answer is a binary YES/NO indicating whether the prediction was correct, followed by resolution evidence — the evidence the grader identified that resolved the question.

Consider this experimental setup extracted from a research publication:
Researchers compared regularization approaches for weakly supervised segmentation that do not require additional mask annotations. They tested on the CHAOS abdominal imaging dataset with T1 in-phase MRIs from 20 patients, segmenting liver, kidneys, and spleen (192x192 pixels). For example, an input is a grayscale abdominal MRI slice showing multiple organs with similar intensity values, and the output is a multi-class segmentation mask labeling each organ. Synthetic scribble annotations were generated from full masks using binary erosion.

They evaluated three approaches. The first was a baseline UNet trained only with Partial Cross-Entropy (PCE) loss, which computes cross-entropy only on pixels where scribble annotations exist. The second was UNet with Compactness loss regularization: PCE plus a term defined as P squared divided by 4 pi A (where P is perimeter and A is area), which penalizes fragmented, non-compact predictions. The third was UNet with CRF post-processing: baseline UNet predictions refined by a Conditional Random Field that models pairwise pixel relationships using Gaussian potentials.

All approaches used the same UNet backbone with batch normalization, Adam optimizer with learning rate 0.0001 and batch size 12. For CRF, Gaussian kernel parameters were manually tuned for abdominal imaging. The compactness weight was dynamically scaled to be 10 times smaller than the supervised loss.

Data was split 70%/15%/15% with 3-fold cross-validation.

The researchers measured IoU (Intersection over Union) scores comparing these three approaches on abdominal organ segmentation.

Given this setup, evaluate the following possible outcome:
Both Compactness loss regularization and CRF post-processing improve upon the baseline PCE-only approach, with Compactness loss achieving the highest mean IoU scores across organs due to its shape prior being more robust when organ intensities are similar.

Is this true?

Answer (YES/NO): NO